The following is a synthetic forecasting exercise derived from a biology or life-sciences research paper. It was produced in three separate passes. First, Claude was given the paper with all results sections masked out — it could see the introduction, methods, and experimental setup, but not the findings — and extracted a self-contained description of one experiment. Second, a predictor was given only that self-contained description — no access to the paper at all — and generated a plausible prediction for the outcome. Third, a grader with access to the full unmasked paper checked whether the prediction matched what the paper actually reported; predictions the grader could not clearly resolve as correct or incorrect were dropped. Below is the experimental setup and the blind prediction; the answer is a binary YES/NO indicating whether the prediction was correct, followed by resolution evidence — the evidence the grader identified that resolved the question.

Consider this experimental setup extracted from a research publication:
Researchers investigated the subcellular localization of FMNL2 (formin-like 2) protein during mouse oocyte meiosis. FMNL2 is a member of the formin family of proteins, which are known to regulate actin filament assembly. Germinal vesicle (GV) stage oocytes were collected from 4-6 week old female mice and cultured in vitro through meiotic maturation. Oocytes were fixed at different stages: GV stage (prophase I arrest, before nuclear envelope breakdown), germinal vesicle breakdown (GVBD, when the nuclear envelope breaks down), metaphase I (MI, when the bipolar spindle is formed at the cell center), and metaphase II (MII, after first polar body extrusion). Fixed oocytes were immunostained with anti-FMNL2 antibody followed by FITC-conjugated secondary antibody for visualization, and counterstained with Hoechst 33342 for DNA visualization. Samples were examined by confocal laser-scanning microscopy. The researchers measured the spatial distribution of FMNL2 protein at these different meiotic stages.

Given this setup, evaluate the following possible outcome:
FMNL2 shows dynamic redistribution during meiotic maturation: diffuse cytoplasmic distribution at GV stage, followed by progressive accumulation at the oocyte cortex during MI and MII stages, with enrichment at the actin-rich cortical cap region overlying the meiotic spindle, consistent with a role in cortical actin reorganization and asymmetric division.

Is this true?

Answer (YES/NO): NO